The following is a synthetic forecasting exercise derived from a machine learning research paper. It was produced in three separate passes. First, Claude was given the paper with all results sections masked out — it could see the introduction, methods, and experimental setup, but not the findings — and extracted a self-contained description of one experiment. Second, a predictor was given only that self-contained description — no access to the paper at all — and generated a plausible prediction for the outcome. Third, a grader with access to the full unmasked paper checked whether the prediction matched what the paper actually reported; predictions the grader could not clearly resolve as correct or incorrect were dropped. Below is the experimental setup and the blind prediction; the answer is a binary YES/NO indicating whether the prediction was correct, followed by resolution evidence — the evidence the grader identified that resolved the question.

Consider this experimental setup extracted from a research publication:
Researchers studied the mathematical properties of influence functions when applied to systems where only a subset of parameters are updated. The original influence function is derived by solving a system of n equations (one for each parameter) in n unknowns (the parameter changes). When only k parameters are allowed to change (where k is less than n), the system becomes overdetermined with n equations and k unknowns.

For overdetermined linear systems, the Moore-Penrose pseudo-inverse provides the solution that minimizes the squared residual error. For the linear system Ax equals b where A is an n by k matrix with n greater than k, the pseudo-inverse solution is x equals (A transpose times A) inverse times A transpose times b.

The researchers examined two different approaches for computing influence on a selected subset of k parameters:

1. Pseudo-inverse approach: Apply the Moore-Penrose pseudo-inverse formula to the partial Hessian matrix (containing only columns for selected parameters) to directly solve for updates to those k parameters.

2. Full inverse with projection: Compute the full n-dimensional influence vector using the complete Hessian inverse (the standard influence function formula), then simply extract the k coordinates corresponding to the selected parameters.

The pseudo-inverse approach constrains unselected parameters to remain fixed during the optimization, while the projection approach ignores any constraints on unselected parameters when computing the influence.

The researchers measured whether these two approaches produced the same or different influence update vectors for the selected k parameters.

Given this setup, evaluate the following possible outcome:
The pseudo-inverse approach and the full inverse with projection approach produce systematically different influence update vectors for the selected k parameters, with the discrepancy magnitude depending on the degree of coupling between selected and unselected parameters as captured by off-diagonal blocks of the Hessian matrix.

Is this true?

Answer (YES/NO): NO